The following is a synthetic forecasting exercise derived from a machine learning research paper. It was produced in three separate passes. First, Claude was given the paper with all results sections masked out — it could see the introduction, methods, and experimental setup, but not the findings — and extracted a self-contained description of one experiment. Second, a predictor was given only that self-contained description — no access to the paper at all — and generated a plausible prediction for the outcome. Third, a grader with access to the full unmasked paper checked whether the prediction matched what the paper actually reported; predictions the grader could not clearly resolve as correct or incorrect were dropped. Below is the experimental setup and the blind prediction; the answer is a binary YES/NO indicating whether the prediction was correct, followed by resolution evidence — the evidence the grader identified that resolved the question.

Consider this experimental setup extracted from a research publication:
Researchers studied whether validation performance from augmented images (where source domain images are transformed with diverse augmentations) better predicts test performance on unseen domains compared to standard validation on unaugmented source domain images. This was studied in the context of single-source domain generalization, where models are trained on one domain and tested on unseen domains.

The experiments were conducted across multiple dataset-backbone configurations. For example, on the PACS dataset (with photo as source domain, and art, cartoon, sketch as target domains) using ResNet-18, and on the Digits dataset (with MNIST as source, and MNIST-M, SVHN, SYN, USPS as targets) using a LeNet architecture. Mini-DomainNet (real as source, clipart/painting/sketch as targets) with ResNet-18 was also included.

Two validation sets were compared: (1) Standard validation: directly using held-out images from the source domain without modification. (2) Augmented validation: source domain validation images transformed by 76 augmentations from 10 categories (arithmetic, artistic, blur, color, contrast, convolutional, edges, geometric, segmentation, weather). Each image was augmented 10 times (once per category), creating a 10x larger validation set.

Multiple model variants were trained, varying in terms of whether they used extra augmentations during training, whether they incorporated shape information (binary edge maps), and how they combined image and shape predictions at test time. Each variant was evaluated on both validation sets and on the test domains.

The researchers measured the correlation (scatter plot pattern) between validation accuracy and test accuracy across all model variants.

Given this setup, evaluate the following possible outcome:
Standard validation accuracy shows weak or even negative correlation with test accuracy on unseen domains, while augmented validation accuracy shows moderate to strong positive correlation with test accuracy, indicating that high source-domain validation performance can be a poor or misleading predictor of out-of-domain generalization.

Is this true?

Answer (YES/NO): YES